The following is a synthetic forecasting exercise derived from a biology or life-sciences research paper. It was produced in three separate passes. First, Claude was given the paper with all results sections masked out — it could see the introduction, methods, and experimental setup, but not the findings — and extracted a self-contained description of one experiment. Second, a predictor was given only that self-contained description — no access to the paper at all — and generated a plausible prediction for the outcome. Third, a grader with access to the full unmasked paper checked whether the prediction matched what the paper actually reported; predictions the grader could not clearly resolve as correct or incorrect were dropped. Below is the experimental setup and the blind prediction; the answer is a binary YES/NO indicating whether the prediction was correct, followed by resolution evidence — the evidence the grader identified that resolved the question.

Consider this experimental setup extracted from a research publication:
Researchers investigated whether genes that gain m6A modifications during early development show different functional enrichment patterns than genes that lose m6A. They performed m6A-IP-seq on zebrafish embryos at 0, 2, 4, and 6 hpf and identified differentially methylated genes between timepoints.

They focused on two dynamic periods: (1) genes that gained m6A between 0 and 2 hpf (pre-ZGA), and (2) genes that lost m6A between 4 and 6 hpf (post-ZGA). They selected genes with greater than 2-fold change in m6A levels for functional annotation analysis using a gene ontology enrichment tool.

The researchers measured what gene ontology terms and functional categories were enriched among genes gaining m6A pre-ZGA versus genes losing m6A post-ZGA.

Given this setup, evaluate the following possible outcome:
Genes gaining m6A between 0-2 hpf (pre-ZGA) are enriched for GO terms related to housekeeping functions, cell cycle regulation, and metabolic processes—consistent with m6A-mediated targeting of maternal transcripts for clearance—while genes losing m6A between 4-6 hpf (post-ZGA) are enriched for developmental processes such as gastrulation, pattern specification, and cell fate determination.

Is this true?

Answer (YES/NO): NO